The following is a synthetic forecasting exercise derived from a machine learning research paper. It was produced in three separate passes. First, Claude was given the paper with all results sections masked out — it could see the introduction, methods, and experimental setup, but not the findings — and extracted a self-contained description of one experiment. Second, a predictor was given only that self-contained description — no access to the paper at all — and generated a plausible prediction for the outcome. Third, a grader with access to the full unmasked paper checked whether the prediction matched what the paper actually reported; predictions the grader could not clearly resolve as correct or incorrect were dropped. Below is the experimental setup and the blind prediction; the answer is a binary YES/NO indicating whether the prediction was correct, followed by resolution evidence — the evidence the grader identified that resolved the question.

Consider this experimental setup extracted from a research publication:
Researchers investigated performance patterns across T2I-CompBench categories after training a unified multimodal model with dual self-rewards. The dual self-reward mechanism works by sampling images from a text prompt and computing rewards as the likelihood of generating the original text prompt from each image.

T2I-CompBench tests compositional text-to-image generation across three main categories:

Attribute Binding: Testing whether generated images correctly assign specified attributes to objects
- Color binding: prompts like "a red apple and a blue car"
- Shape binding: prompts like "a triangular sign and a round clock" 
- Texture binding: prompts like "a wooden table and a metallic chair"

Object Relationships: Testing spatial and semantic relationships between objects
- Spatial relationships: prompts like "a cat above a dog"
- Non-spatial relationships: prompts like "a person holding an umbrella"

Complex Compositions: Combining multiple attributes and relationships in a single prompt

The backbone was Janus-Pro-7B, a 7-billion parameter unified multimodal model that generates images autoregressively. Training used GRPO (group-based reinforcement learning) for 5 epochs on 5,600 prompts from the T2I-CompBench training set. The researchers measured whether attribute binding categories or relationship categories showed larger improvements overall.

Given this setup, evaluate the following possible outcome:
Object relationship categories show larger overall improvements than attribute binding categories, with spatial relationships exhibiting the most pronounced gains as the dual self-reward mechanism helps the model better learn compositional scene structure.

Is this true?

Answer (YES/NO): NO